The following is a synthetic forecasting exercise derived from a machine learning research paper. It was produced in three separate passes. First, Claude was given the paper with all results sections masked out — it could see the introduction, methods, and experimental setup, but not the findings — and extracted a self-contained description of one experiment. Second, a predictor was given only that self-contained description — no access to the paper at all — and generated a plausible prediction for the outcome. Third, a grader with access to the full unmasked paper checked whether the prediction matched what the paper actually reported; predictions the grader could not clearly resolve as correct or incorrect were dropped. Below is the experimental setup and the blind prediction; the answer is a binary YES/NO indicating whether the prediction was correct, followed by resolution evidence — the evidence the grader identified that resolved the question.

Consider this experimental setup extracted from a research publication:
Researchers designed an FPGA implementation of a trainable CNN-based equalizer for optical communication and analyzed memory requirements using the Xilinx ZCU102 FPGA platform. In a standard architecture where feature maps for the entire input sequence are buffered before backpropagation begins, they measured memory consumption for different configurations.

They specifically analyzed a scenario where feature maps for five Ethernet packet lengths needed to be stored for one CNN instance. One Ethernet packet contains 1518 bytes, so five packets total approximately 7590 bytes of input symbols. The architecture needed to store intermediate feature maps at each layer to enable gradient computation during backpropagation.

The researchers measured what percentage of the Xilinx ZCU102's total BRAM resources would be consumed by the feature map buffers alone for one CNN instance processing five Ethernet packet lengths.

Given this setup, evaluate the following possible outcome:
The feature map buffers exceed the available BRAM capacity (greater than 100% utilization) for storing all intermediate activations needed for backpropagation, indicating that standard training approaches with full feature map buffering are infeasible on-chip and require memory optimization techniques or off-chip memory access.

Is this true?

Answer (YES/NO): NO